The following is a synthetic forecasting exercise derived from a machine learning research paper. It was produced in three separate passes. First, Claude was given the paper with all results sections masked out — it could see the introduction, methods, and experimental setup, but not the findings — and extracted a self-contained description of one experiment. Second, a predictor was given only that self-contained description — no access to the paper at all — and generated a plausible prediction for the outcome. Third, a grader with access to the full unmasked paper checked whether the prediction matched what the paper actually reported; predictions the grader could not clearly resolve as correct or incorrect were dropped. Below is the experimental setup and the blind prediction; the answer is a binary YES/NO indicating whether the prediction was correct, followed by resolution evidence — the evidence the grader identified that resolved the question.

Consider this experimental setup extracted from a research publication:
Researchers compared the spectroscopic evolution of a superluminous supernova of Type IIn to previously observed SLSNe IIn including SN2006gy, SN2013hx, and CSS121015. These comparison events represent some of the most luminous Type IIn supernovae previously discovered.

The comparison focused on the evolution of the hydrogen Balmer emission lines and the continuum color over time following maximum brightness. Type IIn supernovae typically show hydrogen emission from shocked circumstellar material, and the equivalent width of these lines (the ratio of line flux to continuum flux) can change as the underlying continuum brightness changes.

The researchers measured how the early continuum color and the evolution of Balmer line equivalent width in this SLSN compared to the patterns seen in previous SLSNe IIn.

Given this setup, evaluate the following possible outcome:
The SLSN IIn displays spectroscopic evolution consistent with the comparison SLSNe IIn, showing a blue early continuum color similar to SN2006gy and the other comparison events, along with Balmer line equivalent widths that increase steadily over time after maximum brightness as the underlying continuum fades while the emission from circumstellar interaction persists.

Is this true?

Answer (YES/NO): YES